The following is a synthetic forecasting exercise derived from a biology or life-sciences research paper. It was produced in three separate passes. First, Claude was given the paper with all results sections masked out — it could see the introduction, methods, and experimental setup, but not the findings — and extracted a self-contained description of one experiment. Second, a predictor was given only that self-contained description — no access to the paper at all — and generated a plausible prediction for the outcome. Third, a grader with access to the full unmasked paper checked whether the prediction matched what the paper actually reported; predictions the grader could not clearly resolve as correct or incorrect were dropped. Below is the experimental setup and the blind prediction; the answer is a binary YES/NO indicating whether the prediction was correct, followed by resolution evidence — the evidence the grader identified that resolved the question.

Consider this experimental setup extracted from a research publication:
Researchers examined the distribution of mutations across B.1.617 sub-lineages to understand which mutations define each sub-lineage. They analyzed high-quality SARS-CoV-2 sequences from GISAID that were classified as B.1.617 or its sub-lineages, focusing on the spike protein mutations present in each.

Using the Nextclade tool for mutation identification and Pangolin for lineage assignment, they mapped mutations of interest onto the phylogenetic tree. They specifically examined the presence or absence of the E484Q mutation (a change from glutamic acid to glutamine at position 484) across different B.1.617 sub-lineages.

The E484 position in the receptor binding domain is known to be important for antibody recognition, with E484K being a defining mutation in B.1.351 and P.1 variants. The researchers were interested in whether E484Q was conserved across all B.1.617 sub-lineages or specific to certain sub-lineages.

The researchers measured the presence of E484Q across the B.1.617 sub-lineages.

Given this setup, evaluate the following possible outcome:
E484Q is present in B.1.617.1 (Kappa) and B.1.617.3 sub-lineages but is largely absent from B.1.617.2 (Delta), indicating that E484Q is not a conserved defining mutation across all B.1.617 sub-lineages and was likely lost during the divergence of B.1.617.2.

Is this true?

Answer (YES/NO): YES